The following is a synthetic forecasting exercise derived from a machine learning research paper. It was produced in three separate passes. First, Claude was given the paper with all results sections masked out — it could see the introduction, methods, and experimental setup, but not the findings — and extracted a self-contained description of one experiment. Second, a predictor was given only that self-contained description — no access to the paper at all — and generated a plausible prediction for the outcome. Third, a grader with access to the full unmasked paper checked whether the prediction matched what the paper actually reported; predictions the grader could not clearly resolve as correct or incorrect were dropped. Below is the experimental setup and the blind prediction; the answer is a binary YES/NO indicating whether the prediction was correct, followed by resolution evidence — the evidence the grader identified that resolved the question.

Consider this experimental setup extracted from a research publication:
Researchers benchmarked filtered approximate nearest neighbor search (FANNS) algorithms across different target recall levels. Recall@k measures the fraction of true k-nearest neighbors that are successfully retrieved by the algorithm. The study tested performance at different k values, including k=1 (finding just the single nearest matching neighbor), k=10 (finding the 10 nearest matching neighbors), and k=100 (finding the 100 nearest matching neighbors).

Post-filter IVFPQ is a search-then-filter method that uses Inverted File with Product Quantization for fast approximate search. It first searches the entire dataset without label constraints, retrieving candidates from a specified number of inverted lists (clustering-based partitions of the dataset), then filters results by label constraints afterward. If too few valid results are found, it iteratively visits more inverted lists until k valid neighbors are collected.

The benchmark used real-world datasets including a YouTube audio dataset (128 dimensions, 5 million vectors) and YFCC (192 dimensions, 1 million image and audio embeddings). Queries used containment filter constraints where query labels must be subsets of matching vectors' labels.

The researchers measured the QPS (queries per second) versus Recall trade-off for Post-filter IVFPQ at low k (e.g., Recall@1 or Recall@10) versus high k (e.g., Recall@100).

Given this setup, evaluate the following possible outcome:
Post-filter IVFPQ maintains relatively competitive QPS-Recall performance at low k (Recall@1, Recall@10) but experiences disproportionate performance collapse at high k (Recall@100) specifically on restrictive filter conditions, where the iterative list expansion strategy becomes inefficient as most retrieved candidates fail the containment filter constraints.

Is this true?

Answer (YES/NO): NO